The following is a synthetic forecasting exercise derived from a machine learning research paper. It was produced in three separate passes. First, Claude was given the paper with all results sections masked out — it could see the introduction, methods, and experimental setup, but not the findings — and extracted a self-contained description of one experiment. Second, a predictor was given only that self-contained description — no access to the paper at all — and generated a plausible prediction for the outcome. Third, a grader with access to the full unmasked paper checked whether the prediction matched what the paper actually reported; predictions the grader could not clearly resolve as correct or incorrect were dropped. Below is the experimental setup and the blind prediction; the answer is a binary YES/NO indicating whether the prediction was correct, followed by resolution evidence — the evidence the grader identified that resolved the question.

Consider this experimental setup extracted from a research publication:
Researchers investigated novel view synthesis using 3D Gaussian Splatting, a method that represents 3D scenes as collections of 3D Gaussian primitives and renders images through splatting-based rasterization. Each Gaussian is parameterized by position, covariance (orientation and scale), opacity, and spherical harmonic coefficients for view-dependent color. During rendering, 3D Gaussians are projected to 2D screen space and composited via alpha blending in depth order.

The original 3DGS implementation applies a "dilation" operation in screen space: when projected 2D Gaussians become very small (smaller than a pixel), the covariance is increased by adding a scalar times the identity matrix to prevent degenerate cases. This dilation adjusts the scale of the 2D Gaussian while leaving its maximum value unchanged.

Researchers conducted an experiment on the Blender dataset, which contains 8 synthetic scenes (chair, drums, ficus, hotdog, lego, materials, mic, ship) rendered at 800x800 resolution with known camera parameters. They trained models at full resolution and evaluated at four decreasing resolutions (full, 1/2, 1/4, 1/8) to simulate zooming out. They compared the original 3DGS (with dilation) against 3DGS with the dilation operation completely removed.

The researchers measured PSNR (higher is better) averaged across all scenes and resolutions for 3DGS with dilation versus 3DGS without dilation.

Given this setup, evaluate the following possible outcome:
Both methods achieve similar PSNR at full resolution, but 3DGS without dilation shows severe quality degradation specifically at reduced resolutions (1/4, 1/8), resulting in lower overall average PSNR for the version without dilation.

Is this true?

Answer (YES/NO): NO